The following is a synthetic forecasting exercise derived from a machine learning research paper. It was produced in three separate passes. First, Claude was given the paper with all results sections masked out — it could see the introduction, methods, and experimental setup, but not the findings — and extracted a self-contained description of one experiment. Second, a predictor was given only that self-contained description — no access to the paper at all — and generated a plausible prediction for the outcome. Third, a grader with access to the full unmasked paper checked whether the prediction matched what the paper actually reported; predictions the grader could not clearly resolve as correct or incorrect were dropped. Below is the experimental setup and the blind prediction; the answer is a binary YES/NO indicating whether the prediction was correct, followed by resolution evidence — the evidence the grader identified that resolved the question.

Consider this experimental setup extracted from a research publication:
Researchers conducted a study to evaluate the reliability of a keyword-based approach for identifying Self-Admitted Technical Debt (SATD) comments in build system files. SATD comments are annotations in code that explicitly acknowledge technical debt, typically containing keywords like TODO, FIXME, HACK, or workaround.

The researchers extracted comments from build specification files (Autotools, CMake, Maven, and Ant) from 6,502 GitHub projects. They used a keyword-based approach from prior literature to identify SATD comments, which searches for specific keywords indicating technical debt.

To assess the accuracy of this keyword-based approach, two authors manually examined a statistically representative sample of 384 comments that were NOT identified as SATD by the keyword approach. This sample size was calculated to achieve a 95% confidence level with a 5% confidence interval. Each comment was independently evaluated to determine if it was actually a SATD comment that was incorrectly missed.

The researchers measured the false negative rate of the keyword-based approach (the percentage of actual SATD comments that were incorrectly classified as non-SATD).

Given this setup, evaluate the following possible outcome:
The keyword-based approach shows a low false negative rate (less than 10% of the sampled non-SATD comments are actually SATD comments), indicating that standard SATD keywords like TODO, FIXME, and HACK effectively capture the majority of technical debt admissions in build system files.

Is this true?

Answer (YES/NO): YES